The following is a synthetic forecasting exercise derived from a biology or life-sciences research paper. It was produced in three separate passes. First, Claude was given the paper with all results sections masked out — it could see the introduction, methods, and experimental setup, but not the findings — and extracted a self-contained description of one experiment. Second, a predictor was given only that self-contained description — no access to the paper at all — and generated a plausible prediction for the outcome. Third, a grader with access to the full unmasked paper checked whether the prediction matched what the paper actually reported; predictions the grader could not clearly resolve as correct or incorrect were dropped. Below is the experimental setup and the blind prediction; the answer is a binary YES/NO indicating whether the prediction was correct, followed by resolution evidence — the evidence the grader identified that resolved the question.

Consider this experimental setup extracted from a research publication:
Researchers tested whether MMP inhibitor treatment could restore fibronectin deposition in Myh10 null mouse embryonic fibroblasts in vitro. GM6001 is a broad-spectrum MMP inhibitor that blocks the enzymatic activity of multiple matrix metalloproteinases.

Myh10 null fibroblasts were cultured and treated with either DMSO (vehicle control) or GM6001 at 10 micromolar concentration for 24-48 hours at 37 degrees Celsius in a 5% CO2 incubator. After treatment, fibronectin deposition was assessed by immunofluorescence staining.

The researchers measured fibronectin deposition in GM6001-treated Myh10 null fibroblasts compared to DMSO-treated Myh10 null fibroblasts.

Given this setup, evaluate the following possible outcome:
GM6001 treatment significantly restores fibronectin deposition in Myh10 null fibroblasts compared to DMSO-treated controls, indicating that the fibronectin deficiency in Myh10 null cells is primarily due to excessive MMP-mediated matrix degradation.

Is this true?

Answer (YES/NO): NO